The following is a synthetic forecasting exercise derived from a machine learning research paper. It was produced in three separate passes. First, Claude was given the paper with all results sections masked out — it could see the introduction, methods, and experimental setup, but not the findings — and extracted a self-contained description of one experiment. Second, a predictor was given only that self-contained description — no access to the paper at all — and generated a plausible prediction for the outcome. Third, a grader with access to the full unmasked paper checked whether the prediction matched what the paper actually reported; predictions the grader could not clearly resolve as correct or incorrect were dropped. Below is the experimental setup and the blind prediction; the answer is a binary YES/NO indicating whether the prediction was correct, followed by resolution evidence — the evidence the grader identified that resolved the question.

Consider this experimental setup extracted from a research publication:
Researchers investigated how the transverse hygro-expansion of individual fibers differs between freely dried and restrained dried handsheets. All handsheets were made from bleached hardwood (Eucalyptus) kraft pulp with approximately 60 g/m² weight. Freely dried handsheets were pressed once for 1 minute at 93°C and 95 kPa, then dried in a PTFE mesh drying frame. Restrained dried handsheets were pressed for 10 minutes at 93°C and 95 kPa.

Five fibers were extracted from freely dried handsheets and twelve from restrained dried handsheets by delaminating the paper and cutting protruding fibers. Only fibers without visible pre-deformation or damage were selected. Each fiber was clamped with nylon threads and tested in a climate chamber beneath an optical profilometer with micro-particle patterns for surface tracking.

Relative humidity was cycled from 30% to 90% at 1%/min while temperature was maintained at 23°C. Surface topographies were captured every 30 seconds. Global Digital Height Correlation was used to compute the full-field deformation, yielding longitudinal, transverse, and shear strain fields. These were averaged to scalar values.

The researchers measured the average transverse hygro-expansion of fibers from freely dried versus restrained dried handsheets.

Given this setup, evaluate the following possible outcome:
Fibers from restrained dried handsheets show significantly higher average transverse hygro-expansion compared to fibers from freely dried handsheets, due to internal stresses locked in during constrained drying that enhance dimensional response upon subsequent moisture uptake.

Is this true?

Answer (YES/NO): NO